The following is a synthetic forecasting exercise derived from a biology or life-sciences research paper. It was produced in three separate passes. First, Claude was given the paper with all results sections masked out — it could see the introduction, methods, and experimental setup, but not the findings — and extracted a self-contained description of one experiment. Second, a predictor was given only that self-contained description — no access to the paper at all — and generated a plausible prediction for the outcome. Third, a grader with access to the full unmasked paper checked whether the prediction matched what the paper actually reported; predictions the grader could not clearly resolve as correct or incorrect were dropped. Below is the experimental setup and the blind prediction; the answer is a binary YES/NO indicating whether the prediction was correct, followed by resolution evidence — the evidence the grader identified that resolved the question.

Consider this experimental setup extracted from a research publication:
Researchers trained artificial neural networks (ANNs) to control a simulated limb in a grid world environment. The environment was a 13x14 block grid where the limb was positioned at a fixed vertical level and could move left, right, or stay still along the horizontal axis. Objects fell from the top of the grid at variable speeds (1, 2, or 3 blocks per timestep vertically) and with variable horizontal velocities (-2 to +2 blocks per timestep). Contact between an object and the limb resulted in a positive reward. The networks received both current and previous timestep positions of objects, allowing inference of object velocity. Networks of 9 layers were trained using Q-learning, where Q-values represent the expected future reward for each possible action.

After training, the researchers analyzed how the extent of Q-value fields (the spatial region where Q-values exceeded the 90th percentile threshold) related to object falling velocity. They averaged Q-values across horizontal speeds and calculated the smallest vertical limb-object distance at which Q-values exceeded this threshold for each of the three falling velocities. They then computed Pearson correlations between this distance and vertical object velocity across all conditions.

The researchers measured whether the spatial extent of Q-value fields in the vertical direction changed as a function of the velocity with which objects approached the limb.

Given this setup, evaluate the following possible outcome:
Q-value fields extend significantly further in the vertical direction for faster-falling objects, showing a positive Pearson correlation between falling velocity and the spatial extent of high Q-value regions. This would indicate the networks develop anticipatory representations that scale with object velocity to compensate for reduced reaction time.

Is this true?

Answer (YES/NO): YES